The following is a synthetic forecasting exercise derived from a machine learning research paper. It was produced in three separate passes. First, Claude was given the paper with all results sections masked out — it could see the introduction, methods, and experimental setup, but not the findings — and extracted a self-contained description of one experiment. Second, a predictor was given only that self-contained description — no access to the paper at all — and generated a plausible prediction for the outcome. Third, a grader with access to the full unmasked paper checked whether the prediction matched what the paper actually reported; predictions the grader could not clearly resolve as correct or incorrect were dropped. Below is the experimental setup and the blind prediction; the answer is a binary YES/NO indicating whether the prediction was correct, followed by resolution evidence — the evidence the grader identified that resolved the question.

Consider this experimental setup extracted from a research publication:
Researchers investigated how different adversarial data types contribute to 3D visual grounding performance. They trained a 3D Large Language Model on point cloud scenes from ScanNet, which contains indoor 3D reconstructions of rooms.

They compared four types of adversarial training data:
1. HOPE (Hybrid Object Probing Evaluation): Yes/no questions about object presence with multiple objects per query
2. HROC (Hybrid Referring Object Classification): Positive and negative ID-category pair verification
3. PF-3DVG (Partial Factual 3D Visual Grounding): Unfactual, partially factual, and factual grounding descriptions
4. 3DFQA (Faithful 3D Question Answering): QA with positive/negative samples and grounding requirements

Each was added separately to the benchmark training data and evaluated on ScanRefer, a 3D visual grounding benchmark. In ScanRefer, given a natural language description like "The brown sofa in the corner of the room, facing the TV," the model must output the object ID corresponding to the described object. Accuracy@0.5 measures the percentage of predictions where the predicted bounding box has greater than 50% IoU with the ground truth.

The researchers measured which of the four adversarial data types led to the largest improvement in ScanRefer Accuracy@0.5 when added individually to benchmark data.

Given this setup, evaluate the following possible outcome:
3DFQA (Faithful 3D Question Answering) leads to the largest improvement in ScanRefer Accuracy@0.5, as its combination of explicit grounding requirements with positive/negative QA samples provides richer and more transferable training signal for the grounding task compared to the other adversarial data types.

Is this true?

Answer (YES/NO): NO